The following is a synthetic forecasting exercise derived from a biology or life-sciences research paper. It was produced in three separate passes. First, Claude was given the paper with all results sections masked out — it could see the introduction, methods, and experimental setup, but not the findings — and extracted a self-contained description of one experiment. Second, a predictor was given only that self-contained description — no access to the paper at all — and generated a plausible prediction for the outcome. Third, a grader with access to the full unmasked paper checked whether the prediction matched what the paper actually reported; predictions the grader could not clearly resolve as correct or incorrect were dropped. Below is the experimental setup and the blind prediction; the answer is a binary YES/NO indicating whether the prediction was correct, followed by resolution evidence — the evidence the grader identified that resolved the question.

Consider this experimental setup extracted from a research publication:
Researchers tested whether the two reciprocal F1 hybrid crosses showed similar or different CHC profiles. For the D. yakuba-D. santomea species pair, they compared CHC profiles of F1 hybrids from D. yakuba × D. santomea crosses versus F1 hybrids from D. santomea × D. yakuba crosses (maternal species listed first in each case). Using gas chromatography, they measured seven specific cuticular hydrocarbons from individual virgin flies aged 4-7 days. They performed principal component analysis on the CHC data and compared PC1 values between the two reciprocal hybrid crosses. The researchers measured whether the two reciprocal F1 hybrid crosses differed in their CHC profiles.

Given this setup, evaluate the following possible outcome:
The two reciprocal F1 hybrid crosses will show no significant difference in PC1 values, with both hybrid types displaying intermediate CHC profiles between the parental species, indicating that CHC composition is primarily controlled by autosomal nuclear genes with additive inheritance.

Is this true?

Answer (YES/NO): NO